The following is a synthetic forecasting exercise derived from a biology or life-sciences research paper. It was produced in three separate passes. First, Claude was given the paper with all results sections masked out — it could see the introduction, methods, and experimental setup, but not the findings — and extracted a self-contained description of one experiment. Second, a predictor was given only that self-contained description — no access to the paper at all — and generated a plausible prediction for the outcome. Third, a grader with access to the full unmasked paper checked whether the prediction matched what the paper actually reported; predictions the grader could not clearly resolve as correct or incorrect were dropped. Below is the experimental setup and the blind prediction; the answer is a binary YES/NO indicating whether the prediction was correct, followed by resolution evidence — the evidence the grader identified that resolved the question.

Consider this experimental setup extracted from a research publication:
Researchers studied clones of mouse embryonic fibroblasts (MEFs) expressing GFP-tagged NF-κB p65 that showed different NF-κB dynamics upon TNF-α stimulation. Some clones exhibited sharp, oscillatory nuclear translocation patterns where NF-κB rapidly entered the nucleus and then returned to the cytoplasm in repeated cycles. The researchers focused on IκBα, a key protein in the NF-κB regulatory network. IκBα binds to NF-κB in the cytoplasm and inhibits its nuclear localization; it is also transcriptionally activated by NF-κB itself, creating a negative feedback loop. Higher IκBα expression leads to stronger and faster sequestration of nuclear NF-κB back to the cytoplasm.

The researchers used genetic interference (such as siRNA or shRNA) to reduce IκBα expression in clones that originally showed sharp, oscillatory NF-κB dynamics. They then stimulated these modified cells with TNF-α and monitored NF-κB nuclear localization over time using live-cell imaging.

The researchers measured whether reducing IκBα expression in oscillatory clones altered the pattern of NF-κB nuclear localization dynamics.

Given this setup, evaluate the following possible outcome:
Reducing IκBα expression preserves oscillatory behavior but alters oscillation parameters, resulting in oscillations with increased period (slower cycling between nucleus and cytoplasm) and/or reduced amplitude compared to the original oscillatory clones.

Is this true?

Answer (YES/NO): NO